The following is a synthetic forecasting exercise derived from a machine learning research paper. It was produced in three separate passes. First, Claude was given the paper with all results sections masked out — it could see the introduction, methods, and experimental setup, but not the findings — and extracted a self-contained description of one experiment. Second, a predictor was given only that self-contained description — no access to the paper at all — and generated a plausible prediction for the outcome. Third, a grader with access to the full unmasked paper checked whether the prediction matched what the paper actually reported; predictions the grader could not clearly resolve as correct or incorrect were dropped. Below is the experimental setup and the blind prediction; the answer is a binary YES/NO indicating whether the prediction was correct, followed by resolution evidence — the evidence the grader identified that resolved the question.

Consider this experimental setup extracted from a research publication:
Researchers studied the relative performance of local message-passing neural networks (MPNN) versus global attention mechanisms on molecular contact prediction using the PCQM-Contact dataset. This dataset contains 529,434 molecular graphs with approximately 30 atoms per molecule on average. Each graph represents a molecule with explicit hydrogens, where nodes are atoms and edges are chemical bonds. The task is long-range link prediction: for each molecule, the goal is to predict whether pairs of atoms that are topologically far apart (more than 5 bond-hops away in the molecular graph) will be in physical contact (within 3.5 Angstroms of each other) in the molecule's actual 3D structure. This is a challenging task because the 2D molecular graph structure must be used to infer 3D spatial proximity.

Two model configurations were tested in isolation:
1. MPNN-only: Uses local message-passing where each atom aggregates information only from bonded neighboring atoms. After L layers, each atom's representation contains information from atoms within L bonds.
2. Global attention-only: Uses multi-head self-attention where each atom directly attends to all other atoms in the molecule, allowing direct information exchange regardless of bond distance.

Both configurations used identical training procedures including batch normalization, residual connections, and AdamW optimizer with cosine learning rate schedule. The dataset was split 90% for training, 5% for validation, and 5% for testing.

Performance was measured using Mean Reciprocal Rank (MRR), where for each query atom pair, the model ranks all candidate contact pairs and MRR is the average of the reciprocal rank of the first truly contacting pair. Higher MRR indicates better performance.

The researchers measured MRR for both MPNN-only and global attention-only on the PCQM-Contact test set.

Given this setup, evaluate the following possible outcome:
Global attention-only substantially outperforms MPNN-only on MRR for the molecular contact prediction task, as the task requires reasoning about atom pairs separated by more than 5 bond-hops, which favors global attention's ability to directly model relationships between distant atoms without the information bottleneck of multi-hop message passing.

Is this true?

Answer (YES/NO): NO